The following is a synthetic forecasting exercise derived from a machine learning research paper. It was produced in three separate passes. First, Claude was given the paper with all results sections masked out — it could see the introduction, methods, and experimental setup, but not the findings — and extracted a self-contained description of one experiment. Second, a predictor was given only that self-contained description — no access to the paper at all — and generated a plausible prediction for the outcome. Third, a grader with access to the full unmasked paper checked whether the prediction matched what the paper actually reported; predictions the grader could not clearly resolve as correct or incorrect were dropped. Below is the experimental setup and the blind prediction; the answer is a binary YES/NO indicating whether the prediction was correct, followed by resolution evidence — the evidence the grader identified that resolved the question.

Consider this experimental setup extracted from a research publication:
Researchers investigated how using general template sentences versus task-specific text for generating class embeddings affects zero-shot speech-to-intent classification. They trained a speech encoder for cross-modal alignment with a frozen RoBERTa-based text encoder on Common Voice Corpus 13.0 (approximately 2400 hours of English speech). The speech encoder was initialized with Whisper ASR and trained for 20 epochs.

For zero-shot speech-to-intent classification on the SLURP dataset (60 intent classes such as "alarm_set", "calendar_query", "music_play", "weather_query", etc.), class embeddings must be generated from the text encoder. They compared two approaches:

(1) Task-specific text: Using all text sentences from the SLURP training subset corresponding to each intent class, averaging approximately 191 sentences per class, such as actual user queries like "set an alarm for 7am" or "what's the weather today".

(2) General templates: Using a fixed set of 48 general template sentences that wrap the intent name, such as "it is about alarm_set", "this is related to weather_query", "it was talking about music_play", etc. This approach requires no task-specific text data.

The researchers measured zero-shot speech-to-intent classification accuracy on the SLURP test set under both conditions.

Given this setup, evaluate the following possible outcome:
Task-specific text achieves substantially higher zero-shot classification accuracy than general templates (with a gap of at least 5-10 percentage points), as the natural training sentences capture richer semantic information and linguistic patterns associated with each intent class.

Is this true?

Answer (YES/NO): YES